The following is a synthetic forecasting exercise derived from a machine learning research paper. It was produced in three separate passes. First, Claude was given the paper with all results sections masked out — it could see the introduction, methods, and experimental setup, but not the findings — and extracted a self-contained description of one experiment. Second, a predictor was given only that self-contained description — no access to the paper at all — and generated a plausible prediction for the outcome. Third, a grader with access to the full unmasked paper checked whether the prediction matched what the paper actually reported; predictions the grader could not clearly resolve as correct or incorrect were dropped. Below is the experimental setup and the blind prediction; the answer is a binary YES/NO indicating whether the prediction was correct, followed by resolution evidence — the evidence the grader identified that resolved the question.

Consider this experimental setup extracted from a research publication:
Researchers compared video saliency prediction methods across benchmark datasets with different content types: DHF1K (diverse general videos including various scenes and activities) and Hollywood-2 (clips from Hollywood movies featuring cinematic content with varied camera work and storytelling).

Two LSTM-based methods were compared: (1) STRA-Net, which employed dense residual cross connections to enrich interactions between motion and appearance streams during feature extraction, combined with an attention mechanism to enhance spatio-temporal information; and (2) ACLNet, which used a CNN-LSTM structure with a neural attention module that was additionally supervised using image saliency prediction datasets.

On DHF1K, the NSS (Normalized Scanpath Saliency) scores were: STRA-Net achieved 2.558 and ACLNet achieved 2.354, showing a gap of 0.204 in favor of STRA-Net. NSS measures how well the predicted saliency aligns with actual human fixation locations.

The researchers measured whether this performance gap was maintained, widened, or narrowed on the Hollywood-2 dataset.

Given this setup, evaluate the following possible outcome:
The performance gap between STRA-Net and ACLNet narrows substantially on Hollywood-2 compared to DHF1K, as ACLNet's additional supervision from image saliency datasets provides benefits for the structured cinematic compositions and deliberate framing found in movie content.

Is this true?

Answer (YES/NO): NO